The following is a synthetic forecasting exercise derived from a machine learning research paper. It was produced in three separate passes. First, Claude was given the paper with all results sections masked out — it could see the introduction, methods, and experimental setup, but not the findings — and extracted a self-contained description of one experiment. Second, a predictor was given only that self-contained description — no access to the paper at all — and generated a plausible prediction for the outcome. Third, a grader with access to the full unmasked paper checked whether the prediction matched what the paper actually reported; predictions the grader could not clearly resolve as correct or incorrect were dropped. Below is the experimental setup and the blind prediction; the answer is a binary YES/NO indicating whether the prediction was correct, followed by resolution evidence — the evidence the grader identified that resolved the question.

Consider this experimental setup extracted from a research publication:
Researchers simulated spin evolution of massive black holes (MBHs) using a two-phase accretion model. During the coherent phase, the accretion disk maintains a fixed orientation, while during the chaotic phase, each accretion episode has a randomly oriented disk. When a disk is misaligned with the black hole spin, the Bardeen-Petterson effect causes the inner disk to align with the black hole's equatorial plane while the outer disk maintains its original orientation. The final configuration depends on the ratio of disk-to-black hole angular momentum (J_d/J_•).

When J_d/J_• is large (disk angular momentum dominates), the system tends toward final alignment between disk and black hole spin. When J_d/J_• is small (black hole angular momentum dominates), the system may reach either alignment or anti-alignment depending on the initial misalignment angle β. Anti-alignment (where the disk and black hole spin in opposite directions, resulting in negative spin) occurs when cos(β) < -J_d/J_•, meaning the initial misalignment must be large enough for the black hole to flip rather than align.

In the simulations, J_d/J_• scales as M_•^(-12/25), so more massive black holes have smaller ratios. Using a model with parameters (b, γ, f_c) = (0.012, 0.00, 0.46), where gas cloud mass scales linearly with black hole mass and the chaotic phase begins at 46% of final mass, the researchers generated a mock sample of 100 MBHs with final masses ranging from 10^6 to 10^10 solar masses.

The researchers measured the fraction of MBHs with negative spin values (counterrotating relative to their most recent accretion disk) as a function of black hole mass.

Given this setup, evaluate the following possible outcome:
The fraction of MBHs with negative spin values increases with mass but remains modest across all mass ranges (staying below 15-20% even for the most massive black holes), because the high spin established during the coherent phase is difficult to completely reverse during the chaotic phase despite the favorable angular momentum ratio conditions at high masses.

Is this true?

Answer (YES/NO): NO